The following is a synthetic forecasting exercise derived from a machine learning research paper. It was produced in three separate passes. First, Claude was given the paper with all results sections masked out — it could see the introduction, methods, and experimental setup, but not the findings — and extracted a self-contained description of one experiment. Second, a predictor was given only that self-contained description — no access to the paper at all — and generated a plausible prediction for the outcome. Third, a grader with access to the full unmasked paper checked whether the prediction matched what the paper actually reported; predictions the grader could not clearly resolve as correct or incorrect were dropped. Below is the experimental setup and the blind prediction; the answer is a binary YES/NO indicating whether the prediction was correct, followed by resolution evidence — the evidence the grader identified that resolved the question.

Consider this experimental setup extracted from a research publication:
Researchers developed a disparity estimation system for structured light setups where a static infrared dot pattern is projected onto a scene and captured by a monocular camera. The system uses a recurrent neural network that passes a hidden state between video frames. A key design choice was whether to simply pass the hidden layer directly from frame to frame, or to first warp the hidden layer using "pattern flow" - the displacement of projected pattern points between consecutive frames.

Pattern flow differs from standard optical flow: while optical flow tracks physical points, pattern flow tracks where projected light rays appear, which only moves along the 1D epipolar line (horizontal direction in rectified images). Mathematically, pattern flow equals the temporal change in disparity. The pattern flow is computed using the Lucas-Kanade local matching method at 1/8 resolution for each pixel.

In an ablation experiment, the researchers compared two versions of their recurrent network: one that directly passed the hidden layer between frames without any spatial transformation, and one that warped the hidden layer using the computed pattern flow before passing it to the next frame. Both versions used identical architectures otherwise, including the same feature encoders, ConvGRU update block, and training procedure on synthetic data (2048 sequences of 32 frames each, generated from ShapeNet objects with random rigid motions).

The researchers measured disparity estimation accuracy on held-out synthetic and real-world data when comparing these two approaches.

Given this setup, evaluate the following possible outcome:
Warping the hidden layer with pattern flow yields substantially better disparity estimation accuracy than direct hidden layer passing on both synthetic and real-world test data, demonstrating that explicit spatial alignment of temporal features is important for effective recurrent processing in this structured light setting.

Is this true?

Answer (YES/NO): NO